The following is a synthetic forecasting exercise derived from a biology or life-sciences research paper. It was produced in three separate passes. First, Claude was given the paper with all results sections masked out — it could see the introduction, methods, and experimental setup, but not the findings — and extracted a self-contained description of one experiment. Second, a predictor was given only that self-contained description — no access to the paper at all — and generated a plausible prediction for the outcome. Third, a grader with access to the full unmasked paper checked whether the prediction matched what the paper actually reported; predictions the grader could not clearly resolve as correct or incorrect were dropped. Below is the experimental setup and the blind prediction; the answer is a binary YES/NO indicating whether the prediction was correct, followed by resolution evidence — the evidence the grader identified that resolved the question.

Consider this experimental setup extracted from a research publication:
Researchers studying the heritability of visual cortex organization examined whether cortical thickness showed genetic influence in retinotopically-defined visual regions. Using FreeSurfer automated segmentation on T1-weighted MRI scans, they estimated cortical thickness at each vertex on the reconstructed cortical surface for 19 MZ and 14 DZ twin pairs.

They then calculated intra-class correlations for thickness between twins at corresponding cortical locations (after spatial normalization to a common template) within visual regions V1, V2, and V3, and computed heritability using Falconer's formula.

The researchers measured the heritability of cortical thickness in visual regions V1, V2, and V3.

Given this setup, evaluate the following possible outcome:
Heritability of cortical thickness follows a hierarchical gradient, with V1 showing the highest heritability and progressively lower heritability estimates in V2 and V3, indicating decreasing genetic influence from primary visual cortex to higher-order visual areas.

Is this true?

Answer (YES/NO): NO